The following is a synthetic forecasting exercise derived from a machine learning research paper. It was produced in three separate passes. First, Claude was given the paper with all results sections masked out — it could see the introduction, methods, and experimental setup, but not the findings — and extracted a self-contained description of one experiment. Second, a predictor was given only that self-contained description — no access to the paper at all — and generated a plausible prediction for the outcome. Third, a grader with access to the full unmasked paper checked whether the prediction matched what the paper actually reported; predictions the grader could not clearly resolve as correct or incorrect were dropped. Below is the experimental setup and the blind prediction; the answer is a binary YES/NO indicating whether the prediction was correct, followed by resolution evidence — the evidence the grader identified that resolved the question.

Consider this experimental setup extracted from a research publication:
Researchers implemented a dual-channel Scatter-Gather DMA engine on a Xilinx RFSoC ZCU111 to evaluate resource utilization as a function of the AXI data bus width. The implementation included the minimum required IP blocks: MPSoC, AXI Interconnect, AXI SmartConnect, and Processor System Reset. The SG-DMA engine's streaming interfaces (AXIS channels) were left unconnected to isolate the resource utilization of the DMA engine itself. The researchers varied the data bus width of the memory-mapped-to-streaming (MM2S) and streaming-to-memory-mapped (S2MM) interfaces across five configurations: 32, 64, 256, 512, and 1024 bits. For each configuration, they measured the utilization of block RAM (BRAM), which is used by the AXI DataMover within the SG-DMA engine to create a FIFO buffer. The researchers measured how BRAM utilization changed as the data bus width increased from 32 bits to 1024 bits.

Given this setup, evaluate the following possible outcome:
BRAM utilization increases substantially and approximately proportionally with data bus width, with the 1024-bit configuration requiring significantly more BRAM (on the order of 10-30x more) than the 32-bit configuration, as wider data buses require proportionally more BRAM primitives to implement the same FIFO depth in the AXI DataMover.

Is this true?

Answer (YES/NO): NO